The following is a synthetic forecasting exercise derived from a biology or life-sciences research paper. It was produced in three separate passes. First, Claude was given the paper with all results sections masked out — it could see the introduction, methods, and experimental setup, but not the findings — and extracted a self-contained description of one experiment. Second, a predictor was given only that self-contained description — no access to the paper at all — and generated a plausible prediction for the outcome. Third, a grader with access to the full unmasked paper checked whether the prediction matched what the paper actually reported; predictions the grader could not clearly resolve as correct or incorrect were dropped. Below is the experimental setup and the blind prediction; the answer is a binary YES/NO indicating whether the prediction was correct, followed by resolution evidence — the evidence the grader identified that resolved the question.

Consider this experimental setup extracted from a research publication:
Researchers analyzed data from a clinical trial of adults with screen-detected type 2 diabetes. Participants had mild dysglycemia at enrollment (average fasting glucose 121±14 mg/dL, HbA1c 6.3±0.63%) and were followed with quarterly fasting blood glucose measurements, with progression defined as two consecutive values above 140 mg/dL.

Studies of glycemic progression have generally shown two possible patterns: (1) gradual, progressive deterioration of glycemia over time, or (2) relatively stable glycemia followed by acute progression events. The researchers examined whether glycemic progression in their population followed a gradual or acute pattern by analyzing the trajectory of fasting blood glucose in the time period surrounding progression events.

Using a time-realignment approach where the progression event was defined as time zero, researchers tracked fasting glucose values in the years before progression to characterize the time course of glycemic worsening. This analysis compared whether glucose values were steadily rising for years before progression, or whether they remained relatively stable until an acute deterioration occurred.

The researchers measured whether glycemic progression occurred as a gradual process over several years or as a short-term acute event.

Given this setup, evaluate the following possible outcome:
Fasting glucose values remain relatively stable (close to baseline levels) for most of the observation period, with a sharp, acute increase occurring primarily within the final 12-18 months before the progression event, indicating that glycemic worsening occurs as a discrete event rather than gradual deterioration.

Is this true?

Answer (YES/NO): YES